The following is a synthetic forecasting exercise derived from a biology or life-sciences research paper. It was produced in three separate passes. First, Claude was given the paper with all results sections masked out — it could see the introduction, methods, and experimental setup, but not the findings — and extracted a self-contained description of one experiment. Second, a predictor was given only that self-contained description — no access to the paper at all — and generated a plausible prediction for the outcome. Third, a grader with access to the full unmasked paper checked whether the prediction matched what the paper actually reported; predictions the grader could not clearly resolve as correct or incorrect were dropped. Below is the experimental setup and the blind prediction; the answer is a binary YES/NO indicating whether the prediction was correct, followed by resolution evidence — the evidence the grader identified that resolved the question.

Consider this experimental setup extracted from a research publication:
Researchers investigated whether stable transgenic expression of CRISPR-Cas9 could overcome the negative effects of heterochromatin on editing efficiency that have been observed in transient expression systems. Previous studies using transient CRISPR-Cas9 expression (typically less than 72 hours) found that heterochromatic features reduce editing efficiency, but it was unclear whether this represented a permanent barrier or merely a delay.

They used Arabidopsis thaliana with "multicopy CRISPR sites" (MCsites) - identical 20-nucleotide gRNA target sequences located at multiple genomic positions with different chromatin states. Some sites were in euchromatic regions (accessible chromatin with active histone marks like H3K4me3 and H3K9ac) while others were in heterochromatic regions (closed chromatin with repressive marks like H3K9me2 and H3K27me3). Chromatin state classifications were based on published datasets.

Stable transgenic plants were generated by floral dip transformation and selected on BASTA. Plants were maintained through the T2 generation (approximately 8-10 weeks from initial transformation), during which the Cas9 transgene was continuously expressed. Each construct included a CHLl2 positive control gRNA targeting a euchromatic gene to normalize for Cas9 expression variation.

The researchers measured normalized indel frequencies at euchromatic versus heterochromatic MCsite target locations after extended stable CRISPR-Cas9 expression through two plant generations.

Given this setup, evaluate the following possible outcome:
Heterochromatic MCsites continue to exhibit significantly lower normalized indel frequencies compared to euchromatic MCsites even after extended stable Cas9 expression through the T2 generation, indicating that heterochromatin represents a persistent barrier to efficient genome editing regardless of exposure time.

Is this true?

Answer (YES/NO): YES